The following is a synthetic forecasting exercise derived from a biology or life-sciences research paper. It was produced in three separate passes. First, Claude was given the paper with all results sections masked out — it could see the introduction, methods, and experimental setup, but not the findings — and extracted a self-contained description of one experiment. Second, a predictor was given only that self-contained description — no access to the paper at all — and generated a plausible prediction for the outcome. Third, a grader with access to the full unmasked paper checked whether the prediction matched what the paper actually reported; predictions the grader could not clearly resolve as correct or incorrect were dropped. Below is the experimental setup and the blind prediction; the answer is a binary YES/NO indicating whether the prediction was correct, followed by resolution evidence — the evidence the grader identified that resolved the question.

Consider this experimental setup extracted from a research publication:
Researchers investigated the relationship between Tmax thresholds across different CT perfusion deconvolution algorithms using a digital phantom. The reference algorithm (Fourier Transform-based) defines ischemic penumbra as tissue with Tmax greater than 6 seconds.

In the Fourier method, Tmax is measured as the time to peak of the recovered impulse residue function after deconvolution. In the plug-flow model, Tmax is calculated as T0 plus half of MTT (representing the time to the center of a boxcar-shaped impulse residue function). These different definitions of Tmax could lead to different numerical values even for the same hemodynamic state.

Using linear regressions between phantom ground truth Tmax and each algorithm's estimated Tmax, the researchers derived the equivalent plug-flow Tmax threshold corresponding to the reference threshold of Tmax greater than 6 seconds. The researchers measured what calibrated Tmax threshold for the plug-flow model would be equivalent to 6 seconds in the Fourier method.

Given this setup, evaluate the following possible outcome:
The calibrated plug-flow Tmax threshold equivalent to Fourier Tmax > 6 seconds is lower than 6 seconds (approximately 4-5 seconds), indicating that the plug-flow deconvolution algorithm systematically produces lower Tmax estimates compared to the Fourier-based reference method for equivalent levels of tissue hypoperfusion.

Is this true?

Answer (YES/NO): NO